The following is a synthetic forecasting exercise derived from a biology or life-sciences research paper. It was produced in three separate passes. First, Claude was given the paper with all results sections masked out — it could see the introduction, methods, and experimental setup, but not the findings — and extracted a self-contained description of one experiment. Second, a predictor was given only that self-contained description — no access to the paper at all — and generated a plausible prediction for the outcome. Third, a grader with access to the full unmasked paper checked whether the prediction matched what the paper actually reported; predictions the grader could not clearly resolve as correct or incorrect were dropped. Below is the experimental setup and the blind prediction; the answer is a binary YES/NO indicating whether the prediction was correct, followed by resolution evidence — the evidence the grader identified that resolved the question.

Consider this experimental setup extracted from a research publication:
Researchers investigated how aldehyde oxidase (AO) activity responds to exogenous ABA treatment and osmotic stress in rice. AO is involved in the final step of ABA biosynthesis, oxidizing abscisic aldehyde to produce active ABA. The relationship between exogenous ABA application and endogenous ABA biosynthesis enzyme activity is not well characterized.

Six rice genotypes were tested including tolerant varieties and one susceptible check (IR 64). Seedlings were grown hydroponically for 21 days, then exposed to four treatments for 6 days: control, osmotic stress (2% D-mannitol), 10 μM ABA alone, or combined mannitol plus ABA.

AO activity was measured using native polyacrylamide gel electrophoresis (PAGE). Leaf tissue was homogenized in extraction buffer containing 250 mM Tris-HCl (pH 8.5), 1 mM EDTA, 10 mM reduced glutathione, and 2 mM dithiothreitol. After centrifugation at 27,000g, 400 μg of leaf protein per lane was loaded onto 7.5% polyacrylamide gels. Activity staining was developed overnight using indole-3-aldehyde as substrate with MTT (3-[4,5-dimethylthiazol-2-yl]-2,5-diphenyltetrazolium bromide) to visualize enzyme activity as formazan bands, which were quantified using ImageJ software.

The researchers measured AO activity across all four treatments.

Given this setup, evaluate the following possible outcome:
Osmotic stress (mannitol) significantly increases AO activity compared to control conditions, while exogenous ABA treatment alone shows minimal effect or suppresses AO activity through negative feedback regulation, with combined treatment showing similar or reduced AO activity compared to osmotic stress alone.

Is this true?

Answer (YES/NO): NO